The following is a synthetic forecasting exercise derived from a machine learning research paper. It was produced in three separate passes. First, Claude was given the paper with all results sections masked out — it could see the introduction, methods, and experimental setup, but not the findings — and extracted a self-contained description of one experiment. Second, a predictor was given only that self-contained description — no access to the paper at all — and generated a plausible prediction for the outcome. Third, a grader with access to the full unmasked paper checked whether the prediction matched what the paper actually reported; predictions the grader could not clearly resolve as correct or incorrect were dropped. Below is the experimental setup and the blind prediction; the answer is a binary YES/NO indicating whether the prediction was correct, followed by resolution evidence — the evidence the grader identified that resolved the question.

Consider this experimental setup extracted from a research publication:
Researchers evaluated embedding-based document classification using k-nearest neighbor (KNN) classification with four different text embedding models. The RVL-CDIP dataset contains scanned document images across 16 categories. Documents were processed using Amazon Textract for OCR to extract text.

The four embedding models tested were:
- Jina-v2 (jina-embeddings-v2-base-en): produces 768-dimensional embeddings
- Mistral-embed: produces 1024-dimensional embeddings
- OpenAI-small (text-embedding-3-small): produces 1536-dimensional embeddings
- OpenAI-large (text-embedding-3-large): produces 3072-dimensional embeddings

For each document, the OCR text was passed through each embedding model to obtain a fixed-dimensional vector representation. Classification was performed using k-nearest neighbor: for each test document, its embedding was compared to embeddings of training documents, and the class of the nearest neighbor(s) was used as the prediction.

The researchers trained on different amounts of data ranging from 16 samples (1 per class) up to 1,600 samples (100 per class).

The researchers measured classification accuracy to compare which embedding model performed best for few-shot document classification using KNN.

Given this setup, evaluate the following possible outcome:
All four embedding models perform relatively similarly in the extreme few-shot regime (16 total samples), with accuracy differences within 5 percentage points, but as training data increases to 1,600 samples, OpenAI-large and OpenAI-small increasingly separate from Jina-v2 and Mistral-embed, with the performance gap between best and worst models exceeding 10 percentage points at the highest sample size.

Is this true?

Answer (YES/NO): NO